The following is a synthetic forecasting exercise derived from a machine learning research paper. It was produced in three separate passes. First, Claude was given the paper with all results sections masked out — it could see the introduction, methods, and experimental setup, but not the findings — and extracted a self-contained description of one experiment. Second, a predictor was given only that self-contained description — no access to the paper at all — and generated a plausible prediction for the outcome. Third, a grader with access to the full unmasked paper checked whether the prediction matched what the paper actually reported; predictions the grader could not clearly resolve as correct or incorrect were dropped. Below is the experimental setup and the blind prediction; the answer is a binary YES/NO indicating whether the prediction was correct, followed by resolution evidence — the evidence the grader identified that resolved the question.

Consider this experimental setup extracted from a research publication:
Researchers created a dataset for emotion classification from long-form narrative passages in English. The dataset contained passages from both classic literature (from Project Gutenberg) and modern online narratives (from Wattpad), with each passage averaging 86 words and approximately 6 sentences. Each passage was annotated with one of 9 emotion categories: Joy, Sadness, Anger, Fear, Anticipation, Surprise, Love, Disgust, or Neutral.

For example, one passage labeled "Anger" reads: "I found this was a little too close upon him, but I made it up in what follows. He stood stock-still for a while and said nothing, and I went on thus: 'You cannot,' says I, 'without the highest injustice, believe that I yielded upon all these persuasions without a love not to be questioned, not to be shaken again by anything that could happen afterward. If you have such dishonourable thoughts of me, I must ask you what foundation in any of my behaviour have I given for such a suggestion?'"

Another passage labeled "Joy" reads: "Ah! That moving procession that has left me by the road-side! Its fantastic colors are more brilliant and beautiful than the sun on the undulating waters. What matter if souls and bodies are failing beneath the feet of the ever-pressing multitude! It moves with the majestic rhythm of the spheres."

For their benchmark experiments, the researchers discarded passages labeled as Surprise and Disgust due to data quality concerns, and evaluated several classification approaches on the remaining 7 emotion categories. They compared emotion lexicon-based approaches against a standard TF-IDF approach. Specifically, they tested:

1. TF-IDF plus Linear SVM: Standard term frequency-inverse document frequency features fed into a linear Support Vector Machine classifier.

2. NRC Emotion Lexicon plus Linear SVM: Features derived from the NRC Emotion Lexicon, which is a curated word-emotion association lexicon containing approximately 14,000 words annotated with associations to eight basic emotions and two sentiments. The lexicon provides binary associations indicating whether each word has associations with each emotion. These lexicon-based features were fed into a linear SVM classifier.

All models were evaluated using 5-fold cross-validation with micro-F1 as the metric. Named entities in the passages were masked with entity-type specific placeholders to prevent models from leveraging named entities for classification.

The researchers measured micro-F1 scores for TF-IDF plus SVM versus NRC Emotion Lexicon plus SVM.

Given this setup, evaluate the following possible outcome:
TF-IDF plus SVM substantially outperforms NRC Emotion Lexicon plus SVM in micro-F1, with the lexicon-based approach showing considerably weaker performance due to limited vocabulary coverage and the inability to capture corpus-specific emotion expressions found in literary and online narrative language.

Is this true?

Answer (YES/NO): YES